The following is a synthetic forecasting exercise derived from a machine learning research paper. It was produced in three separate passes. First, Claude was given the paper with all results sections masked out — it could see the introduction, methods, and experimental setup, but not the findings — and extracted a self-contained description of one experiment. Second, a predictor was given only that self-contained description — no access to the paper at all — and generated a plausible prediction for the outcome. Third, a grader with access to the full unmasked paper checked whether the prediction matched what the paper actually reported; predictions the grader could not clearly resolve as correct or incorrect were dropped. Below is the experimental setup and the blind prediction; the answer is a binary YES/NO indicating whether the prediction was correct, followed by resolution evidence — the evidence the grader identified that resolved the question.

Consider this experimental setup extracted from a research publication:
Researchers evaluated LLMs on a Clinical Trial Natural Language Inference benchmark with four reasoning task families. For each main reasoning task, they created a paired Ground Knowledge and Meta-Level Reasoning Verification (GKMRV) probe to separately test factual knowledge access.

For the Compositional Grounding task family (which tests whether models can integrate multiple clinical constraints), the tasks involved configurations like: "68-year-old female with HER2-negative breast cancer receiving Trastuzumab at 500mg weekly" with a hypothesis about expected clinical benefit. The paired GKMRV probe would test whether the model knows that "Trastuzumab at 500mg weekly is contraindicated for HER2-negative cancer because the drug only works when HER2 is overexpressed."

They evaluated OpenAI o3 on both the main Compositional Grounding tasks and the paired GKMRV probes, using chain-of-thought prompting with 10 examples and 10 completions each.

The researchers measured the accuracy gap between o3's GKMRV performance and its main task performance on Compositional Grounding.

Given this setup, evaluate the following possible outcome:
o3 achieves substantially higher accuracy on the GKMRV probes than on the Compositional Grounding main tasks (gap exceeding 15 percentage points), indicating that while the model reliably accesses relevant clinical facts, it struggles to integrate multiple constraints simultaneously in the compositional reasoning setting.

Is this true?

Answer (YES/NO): YES